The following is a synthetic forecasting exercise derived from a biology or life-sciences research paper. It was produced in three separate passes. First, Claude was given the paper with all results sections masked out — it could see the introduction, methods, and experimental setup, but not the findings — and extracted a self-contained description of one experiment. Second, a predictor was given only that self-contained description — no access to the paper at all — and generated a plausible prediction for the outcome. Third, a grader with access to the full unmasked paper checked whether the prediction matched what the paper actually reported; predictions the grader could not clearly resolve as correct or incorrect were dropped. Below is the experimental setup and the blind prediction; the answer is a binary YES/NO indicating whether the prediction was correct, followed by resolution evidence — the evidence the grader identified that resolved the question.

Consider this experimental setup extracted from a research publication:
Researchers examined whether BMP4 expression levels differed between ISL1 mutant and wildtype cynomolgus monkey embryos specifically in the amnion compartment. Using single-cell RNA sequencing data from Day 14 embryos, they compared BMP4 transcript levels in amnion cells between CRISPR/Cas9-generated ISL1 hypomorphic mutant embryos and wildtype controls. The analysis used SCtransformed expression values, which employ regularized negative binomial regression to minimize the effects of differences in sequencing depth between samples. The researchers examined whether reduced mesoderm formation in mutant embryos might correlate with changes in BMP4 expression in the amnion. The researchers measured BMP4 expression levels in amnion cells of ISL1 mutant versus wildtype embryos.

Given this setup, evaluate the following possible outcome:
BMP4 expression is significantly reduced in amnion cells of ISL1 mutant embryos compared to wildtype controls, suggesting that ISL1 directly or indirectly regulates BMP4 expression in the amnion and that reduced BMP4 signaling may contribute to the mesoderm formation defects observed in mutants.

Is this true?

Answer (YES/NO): YES